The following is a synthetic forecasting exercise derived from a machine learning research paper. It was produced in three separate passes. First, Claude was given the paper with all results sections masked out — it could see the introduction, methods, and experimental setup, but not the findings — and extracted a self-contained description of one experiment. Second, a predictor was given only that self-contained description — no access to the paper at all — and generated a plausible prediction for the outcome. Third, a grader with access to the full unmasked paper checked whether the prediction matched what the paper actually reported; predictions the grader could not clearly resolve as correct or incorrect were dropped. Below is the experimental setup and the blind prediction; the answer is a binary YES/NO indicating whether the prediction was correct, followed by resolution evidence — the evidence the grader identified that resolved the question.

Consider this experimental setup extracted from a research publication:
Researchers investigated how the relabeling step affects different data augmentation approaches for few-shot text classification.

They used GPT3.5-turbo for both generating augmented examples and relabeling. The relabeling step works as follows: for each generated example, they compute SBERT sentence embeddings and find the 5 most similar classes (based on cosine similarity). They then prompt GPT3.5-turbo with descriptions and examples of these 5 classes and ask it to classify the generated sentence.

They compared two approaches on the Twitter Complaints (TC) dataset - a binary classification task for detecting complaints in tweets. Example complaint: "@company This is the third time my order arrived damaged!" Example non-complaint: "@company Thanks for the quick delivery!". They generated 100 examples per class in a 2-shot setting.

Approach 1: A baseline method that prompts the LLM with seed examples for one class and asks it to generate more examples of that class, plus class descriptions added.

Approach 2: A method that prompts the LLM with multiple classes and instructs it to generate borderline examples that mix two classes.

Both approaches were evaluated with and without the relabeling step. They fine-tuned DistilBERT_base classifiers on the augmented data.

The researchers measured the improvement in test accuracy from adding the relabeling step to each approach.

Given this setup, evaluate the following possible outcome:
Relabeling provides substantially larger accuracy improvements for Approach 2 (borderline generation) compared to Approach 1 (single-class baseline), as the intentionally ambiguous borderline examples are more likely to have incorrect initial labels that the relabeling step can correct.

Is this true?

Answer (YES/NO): YES